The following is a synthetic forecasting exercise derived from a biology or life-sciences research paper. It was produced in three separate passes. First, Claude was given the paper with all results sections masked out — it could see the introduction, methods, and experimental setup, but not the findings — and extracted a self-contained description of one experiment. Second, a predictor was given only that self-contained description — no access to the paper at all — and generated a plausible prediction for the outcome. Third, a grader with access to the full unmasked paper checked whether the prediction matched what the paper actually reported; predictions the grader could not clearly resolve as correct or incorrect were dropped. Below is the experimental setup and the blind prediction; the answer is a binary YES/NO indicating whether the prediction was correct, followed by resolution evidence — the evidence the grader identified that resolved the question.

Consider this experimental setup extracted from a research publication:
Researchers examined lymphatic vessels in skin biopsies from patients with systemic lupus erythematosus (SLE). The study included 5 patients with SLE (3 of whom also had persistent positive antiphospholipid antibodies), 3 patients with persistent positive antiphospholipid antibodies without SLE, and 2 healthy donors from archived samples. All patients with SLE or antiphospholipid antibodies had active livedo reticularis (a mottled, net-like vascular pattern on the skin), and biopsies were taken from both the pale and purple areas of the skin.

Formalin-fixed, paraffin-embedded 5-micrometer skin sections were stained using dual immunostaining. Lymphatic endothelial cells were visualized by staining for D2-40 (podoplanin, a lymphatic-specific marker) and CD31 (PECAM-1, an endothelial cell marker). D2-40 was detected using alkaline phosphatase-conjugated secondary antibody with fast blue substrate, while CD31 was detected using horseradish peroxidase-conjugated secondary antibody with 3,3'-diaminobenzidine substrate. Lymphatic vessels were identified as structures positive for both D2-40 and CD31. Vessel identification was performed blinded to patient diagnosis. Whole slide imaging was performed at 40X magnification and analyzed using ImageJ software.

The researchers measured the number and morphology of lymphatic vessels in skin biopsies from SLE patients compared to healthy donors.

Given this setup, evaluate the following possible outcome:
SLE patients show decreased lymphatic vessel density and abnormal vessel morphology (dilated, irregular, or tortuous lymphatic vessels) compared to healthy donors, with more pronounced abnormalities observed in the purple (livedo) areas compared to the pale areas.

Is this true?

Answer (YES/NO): NO